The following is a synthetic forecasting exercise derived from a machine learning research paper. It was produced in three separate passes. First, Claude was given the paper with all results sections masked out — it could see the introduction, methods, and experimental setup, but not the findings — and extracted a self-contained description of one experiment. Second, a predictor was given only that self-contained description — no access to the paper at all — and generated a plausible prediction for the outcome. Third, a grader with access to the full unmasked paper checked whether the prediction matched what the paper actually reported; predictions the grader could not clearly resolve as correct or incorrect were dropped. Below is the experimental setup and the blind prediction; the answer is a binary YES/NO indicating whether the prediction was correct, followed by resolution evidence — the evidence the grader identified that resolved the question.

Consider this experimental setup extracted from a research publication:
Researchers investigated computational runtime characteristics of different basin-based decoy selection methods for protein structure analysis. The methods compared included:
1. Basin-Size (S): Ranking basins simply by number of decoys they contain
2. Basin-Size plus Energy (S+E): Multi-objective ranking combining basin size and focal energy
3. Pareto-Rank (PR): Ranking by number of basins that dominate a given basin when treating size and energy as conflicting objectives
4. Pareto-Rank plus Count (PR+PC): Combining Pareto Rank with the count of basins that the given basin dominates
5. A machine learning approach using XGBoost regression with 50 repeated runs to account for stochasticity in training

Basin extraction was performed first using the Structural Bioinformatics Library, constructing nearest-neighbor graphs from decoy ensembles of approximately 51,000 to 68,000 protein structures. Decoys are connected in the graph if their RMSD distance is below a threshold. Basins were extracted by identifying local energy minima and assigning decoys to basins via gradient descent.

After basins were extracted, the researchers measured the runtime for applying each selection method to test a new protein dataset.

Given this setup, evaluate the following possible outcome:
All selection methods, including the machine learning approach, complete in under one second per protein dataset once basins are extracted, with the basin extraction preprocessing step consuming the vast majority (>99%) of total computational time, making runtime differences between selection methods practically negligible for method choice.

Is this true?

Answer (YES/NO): NO